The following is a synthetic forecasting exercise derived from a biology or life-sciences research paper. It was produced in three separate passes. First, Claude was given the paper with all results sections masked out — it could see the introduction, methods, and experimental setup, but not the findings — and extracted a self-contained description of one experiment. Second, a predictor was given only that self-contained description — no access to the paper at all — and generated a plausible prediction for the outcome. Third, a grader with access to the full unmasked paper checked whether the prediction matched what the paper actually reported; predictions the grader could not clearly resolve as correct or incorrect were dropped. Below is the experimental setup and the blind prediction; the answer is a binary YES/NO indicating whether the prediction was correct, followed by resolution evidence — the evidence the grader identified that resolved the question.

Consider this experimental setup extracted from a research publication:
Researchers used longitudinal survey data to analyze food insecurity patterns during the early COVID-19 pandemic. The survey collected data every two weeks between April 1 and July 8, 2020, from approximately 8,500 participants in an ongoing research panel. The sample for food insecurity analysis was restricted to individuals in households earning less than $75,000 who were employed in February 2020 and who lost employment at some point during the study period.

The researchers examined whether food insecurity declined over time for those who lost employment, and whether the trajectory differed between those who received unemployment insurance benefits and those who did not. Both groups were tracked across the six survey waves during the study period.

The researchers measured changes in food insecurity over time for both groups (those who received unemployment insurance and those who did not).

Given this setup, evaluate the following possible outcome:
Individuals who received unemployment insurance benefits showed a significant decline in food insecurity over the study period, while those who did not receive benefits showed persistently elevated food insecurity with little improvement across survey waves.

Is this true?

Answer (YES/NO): NO